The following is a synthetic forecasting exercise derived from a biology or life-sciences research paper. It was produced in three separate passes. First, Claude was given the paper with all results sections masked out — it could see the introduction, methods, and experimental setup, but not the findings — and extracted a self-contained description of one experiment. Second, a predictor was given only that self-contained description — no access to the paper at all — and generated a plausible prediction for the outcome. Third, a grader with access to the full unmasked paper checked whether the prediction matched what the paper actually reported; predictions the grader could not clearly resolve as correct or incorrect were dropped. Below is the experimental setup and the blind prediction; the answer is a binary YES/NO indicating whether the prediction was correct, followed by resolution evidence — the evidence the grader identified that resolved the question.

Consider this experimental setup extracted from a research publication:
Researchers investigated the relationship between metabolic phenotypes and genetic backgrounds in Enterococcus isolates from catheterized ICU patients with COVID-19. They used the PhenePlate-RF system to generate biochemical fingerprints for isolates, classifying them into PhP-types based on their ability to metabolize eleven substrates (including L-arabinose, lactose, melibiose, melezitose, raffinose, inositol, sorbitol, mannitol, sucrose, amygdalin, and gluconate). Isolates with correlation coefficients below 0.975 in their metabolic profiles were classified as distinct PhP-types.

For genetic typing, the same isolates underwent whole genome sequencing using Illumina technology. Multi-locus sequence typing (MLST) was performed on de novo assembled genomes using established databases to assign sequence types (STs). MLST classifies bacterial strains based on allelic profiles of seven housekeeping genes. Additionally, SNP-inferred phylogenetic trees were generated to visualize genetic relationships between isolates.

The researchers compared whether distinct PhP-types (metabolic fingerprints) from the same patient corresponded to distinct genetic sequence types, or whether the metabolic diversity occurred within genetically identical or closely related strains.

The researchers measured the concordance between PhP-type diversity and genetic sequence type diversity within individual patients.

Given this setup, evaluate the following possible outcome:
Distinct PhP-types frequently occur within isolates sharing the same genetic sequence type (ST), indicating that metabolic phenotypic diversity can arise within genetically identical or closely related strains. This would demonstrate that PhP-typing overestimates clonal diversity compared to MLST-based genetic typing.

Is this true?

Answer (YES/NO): YES